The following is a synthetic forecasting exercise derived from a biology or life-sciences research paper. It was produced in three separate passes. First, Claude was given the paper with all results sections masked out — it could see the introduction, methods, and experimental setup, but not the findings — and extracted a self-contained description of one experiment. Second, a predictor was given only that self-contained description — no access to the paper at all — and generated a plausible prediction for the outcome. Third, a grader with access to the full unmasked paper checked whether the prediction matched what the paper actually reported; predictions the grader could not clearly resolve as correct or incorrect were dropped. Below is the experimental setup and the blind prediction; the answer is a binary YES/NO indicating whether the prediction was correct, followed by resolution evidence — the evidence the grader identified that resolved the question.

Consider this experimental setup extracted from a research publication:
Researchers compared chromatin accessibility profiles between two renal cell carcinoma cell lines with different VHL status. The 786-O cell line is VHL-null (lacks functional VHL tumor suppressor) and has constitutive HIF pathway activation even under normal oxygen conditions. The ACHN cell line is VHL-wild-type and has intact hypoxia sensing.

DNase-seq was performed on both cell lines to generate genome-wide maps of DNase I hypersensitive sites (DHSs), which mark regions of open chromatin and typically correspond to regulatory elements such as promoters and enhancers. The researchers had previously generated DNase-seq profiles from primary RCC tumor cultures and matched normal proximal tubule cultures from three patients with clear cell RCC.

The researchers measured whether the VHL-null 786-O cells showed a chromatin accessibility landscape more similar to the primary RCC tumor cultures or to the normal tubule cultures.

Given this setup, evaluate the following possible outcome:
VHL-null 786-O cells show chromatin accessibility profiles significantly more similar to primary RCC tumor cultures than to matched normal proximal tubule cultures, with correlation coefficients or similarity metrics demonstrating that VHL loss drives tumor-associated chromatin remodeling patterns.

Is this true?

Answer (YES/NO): NO